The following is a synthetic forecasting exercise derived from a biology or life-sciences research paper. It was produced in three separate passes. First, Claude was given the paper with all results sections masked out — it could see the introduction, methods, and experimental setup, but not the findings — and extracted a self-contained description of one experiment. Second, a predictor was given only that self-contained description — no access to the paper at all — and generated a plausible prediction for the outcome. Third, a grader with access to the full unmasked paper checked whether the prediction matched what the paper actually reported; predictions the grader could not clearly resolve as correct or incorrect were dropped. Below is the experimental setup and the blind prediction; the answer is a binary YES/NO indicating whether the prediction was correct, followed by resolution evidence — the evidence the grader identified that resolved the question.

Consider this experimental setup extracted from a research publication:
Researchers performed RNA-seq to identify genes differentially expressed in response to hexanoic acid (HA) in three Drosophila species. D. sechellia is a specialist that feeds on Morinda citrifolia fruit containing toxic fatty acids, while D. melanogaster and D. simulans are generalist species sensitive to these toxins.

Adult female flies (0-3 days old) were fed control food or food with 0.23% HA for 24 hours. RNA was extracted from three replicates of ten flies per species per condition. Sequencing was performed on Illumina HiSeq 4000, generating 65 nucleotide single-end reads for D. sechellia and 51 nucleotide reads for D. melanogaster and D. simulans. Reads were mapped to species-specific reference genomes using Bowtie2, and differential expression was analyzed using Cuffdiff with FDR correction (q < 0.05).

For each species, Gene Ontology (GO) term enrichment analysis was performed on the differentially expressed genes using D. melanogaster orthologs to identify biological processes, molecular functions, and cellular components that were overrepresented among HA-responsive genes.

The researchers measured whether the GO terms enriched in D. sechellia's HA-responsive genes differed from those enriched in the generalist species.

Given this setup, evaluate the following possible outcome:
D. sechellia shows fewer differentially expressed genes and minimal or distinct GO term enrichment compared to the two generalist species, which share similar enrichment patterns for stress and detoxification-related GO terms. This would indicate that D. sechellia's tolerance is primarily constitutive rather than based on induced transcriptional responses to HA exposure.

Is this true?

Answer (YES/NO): NO